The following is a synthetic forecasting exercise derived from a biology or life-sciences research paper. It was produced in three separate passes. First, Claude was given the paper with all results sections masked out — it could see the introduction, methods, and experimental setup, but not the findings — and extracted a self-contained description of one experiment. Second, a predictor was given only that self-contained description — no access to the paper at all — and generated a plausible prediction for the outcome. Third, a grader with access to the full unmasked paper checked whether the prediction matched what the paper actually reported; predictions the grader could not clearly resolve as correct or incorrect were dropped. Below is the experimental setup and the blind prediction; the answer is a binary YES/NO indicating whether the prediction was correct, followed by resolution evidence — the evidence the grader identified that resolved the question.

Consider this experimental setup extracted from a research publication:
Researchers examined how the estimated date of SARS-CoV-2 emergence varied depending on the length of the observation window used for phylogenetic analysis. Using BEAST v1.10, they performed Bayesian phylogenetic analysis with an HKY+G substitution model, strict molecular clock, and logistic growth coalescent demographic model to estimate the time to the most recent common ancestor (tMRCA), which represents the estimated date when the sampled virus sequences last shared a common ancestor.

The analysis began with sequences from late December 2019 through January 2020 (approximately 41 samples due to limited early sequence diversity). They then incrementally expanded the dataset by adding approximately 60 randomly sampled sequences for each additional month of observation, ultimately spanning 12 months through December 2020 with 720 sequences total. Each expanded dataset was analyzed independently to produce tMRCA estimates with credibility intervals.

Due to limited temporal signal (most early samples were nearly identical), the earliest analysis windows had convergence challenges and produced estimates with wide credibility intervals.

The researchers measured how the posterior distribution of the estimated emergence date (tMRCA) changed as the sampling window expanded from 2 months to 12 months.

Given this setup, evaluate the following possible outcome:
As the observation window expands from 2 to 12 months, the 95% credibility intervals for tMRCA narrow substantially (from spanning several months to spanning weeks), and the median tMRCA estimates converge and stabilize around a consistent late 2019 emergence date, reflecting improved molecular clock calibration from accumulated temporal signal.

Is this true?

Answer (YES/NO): YES